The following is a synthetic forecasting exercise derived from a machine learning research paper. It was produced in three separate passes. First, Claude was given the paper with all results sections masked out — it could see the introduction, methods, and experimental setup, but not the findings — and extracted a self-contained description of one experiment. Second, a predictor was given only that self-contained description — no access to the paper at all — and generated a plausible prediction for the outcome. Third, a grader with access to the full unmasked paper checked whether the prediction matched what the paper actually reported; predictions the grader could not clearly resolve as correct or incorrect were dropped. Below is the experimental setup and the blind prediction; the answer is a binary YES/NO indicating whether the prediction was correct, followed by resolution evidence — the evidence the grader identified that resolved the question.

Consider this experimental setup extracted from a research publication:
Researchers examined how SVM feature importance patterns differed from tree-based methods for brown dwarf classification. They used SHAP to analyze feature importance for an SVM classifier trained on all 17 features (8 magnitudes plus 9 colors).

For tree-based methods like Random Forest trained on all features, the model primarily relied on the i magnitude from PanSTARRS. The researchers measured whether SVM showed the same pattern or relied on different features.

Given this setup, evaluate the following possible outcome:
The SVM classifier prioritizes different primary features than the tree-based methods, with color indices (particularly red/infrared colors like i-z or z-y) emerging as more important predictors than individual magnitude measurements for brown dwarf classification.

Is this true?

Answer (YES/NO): YES